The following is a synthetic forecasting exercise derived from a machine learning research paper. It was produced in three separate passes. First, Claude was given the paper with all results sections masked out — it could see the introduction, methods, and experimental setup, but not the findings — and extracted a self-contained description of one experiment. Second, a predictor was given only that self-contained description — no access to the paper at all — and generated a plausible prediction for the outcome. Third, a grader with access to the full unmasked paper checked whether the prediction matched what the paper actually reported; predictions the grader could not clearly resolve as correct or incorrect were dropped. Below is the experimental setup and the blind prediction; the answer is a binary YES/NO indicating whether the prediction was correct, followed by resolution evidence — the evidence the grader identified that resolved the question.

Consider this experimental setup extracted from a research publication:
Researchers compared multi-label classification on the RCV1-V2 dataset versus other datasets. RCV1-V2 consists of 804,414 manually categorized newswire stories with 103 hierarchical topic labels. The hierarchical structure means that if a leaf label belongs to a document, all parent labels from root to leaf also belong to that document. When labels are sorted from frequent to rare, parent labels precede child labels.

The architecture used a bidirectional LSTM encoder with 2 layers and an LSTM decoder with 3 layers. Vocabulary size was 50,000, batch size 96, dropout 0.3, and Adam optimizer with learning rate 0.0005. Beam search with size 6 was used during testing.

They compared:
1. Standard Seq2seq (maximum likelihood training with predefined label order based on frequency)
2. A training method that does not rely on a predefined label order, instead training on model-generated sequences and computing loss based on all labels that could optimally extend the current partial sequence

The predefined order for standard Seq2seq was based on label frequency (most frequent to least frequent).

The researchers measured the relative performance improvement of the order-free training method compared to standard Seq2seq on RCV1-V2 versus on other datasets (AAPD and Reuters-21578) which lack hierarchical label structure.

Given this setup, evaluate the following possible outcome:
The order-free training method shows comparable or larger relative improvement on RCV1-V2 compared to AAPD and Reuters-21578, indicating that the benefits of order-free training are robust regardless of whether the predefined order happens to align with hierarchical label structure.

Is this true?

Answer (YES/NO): NO